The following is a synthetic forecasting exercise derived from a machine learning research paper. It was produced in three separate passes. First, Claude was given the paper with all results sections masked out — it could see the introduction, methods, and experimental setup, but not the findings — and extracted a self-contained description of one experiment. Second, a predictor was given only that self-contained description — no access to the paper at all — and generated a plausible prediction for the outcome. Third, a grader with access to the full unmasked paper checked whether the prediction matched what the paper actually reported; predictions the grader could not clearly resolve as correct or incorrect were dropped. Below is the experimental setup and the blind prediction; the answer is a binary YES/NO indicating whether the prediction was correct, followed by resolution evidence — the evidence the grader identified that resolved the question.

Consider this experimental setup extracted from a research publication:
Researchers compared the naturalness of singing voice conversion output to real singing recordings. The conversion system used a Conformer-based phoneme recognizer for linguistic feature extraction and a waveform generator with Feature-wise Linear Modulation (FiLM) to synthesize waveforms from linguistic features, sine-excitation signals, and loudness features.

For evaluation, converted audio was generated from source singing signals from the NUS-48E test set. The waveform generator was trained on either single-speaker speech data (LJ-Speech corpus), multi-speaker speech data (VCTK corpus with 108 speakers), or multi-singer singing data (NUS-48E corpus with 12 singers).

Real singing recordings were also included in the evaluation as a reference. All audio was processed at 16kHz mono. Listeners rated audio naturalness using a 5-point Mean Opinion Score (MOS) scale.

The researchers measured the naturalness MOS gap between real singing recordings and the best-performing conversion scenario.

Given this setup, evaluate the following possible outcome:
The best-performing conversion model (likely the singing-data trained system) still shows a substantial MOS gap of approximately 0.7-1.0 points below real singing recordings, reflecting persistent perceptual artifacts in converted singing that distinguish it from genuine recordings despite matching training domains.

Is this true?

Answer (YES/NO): NO